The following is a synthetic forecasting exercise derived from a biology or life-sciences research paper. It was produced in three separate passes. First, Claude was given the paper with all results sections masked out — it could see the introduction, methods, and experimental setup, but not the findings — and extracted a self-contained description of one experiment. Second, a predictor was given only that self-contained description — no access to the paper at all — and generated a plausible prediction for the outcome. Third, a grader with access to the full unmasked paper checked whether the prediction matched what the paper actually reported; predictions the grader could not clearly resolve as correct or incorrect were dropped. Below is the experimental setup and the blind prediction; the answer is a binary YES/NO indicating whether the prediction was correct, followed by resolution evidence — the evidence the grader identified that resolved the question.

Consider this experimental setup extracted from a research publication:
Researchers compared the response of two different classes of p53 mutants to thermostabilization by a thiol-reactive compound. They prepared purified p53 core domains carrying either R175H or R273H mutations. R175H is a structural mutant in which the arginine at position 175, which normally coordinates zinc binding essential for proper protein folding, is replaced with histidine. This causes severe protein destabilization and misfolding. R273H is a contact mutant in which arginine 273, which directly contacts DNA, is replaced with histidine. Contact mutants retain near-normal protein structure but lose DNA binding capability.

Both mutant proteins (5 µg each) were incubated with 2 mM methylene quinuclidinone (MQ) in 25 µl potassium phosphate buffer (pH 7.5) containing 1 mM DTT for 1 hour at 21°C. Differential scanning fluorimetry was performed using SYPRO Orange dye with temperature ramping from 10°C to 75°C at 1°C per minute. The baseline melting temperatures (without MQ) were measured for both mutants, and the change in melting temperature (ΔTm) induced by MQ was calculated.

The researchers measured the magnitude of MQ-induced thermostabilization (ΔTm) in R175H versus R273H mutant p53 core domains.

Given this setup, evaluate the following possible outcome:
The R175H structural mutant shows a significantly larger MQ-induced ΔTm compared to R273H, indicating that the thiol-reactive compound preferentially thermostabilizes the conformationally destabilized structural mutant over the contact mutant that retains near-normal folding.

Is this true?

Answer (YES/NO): NO